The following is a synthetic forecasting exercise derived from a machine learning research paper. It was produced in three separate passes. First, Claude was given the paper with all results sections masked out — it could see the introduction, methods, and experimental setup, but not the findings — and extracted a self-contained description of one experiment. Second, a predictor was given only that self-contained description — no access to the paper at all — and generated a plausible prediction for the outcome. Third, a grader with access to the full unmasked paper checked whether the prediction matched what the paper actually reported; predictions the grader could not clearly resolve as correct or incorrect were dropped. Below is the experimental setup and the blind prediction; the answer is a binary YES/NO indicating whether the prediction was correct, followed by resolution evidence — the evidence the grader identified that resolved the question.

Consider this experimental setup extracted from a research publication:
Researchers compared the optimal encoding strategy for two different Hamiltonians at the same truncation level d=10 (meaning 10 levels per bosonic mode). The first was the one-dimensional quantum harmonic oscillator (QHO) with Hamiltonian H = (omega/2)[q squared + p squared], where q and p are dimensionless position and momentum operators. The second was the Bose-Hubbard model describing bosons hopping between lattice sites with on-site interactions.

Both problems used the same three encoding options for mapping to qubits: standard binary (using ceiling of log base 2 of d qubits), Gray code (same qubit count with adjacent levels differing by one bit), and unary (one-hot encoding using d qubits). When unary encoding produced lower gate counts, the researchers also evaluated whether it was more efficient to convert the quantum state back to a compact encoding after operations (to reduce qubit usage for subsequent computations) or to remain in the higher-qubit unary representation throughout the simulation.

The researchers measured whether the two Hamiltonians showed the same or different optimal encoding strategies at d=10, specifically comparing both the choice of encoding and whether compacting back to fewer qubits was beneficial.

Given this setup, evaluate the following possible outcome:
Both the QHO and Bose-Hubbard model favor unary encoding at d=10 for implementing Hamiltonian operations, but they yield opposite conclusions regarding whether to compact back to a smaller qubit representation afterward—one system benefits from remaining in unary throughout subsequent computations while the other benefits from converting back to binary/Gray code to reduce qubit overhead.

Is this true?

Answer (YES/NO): YES